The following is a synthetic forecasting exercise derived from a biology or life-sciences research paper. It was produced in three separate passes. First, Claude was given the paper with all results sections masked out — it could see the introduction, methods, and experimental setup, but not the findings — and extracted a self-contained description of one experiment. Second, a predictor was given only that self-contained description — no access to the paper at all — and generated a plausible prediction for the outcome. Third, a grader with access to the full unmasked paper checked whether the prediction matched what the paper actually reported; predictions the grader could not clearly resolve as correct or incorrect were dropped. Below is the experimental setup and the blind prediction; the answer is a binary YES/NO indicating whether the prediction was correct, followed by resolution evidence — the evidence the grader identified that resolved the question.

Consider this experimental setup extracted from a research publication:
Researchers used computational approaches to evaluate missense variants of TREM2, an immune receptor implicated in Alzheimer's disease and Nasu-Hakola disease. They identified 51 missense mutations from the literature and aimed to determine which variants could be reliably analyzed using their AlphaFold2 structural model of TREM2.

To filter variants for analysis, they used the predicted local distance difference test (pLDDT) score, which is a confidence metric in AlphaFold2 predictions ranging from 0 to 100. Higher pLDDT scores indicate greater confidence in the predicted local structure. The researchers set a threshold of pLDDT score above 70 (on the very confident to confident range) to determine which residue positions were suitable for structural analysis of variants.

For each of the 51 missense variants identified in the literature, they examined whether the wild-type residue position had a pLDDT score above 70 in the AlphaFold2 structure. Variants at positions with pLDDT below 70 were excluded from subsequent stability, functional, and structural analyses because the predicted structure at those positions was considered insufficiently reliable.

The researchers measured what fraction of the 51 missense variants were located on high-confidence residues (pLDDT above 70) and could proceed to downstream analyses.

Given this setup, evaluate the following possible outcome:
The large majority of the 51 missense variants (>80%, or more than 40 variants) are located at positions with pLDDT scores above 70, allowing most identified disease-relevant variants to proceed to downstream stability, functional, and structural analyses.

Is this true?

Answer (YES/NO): NO